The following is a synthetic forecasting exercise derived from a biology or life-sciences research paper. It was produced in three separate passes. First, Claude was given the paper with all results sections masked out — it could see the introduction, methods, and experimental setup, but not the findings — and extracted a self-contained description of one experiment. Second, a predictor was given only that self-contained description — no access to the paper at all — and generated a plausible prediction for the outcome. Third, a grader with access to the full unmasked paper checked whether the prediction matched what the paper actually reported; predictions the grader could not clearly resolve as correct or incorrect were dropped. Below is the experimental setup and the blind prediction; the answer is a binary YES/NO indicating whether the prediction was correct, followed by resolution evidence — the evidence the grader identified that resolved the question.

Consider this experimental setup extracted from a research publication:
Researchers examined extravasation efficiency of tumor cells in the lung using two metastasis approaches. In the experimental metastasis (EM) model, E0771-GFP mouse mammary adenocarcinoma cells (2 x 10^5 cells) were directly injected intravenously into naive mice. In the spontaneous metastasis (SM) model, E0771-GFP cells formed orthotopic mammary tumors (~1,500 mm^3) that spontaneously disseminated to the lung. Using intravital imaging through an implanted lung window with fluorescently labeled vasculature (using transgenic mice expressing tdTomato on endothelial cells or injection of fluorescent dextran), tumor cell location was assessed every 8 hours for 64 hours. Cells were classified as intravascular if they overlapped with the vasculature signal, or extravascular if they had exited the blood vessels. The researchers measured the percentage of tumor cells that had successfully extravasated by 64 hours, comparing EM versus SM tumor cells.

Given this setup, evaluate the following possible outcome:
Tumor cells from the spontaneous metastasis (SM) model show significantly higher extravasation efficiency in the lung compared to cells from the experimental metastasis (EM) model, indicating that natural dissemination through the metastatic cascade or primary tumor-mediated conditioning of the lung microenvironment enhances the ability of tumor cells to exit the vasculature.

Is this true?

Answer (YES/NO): YES